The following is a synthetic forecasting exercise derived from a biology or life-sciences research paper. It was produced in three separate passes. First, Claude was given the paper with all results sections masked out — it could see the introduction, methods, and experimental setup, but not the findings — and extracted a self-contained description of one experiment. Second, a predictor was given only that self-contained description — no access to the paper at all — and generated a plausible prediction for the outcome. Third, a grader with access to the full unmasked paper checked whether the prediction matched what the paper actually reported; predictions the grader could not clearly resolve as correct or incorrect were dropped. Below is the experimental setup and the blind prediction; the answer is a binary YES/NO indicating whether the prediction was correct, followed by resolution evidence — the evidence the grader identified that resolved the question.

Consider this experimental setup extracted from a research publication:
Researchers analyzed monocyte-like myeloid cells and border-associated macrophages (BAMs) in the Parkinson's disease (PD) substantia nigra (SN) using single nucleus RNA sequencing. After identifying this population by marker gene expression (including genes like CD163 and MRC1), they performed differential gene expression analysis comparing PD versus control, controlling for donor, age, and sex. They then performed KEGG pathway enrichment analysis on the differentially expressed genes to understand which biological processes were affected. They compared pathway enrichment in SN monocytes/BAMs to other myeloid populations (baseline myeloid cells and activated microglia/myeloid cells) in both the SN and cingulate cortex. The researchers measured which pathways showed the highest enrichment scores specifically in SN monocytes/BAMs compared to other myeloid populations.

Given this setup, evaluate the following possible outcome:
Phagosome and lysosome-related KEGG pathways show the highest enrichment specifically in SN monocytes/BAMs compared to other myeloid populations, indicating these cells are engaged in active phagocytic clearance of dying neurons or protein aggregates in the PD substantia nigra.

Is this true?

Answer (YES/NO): NO